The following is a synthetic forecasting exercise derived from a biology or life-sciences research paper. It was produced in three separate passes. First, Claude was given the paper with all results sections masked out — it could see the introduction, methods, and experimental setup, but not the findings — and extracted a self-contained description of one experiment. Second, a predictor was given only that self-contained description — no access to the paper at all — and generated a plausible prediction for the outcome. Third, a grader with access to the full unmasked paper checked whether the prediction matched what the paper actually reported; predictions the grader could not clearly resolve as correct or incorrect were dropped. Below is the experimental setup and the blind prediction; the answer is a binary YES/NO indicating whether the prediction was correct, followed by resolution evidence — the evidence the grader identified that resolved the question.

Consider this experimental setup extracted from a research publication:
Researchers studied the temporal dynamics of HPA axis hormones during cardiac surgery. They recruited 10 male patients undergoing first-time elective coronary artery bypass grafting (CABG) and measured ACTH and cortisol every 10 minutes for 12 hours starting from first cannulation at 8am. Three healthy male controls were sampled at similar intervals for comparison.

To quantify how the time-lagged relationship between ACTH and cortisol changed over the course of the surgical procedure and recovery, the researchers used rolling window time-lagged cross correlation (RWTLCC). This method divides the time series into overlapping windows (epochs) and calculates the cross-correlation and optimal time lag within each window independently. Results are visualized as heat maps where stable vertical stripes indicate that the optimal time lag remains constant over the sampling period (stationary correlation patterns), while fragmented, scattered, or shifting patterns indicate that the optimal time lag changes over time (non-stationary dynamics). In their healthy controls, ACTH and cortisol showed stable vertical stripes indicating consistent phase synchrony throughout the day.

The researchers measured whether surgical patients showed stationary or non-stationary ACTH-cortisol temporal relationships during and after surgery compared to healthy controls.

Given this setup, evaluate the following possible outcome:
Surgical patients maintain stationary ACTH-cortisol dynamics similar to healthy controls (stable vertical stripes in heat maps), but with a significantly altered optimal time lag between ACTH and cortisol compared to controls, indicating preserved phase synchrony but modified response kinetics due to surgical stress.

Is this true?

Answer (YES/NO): NO